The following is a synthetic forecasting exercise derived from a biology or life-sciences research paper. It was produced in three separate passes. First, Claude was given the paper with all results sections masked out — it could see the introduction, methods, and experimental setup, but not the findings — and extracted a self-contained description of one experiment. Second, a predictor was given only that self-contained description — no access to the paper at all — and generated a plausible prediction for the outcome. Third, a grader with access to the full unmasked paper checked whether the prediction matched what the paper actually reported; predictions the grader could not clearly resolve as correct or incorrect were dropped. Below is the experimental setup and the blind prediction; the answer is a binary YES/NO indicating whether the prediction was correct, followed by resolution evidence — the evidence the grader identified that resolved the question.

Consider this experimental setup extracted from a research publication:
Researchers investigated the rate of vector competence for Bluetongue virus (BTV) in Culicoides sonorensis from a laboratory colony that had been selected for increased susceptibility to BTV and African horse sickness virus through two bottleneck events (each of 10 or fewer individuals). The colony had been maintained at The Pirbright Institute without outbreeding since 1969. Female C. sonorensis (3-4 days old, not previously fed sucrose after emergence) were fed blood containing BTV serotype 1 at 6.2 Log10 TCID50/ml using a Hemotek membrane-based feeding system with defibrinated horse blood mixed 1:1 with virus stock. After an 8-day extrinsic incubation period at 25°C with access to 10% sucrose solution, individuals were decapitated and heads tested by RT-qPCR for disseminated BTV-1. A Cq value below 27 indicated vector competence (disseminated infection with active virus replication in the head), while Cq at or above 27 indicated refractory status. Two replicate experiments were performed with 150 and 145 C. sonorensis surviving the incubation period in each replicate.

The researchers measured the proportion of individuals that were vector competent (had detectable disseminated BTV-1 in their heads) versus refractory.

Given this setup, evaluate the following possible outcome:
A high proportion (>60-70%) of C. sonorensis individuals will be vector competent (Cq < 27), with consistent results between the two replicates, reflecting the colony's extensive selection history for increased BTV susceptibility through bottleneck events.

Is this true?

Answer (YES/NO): NO